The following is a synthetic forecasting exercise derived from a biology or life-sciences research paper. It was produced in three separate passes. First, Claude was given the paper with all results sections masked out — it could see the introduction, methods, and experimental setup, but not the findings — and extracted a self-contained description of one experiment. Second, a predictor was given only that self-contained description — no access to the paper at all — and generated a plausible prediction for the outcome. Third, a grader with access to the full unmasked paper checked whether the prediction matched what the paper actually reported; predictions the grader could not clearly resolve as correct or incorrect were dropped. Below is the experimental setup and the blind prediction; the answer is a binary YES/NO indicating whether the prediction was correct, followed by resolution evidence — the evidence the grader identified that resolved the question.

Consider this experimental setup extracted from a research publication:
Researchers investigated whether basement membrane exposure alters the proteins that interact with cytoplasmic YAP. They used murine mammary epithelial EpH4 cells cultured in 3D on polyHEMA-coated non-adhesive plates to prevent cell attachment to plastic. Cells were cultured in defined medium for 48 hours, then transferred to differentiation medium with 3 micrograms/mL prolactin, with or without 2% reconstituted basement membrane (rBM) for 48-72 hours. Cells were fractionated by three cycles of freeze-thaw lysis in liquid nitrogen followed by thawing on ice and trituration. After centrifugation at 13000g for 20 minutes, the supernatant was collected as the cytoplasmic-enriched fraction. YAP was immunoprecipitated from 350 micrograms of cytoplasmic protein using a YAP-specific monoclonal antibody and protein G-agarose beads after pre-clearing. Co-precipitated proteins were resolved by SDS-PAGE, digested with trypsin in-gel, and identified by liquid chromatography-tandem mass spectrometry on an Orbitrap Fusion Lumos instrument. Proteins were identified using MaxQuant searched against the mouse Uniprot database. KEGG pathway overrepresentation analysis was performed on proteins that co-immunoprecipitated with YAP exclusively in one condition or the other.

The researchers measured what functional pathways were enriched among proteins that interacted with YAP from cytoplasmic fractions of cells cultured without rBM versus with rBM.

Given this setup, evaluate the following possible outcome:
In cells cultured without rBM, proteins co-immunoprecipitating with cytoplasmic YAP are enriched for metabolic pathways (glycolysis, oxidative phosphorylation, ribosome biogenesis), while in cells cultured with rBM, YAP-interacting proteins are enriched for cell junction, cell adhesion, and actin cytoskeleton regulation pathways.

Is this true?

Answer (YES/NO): NO